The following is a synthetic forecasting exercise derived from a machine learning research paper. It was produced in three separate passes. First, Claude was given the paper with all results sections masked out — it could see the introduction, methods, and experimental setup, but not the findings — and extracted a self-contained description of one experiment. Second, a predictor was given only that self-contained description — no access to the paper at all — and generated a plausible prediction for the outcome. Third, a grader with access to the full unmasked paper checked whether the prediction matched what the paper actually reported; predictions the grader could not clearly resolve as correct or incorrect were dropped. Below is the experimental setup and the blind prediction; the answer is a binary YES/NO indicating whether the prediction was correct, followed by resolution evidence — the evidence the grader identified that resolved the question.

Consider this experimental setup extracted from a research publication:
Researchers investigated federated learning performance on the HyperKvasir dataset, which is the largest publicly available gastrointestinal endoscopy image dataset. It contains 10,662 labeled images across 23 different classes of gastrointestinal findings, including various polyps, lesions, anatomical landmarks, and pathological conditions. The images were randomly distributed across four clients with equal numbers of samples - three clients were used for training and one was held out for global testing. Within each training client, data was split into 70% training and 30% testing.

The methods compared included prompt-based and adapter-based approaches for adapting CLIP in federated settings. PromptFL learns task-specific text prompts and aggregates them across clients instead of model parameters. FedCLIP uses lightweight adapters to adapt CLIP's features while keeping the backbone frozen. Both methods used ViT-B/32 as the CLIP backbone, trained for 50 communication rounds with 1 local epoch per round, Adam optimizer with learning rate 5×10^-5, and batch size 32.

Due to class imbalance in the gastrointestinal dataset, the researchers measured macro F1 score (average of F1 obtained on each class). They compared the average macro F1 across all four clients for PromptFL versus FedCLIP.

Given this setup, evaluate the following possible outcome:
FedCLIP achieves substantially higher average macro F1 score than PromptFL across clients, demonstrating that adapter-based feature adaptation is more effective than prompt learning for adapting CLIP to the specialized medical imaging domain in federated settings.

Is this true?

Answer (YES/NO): NO